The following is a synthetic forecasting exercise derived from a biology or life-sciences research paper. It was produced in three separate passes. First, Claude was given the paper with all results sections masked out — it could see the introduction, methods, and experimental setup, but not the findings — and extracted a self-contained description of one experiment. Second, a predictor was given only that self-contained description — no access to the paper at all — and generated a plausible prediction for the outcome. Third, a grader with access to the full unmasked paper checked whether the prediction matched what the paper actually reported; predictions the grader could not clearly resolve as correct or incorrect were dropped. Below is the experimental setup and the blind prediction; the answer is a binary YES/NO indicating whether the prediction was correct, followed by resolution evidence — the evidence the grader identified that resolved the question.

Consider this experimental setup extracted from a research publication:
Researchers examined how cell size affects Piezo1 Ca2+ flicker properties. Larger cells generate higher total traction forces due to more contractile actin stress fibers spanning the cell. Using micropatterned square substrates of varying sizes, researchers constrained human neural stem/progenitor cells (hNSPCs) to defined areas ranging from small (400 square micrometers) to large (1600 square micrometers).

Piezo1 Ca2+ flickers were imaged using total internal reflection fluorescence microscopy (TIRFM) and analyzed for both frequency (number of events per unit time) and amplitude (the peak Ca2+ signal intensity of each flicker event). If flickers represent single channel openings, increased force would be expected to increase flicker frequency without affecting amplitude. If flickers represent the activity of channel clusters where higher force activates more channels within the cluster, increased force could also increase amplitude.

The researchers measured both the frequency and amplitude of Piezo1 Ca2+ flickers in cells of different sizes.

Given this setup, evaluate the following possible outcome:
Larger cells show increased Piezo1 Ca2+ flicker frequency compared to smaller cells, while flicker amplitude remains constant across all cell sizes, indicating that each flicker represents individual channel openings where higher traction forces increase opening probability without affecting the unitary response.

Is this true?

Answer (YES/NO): NO